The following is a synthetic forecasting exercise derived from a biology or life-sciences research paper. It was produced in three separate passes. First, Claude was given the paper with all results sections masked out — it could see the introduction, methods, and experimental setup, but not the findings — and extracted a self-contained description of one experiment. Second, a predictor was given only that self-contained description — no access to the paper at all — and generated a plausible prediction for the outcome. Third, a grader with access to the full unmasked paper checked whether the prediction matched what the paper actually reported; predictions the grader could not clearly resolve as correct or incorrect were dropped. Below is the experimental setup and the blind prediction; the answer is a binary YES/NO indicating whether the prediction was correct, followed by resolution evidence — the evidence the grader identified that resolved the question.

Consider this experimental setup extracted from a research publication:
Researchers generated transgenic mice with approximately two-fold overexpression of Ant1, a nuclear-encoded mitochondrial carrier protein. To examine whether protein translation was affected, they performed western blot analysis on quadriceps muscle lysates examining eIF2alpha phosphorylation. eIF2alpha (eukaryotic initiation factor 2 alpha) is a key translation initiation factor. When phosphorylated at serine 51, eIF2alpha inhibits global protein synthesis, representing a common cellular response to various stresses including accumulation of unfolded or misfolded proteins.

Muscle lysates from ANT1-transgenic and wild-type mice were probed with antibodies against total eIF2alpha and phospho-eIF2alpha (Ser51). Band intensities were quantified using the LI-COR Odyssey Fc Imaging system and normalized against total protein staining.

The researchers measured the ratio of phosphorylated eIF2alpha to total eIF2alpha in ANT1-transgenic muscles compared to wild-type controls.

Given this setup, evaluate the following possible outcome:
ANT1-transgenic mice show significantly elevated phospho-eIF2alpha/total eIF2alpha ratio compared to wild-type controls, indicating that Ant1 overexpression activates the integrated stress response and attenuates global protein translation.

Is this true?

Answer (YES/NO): YES